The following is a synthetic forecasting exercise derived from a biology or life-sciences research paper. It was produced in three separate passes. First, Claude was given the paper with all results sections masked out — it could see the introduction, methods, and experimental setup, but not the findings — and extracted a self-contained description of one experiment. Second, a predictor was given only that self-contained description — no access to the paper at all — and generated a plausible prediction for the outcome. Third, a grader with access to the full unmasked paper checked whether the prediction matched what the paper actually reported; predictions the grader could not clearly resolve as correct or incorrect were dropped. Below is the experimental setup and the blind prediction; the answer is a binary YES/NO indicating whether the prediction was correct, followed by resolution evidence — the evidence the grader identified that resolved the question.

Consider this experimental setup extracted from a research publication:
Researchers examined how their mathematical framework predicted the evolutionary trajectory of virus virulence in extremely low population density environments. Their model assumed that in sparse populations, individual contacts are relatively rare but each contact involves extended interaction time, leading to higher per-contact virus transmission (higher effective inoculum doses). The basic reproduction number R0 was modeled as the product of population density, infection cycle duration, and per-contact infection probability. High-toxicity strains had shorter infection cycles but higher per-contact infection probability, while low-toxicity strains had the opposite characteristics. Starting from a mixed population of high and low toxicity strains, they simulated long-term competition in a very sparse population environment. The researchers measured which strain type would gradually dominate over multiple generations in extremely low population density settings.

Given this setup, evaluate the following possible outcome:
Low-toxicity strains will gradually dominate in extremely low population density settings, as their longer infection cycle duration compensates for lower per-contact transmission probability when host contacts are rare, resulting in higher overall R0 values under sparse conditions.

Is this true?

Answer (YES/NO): YES